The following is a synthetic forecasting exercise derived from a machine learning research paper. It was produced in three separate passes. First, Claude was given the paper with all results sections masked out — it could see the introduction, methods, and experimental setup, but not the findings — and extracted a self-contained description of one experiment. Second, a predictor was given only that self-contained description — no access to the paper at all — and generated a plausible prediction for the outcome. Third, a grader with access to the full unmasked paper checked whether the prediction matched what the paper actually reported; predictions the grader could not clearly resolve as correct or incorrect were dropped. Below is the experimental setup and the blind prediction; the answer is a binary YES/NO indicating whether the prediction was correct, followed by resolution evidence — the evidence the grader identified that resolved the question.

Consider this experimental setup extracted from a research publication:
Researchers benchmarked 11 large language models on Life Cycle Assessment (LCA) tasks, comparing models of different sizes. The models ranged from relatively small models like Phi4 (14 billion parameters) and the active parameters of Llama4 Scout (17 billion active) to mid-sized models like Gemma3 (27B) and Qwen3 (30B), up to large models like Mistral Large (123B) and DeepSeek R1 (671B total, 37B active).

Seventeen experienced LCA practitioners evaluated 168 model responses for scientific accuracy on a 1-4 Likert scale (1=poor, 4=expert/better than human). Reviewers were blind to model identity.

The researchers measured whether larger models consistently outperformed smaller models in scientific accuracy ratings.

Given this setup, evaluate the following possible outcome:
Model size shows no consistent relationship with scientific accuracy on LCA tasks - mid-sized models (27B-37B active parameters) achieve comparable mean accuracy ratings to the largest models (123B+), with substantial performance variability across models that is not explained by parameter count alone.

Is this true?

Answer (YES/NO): YES